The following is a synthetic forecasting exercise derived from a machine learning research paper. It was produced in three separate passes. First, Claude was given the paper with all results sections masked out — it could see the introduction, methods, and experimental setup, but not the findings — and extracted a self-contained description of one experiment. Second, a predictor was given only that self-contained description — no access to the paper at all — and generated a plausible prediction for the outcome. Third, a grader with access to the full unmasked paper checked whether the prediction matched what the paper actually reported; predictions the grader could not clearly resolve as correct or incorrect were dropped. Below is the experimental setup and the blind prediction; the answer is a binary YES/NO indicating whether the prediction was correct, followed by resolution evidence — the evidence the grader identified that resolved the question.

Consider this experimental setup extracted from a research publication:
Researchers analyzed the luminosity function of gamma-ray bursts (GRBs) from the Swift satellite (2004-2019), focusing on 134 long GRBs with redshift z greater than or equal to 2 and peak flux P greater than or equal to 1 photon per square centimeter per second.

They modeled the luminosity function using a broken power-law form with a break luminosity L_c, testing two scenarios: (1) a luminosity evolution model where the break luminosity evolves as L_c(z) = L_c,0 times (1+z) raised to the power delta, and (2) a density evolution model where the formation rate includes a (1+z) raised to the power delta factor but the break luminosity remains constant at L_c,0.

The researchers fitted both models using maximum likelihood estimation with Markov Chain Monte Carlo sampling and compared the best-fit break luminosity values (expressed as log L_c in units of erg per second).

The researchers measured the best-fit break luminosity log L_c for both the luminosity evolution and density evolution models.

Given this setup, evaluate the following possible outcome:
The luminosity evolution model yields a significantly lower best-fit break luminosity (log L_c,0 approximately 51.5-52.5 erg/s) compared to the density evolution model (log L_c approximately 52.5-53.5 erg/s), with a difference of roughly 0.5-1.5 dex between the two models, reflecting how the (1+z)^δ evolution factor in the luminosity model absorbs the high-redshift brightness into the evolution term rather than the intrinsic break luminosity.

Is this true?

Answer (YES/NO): YES